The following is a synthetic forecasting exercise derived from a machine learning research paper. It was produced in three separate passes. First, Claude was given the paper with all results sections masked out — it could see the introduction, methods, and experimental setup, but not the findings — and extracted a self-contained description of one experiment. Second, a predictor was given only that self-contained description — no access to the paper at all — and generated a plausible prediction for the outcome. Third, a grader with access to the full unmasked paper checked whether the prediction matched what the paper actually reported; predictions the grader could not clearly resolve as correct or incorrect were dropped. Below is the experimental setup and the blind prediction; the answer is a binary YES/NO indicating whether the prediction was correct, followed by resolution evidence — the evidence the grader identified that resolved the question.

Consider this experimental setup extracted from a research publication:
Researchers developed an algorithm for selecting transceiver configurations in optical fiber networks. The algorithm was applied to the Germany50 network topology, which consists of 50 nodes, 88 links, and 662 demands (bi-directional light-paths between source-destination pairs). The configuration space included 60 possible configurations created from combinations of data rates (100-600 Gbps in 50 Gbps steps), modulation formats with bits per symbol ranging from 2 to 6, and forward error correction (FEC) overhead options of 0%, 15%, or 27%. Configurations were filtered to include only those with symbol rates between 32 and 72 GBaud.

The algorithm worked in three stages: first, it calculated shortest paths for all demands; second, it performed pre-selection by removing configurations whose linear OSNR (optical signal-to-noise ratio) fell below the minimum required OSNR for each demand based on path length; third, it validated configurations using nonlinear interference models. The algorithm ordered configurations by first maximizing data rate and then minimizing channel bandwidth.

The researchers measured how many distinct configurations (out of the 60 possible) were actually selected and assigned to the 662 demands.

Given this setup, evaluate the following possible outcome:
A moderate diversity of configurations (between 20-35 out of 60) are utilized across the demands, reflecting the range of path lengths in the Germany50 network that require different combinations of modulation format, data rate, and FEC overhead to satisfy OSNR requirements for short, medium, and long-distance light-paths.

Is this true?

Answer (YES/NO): YES